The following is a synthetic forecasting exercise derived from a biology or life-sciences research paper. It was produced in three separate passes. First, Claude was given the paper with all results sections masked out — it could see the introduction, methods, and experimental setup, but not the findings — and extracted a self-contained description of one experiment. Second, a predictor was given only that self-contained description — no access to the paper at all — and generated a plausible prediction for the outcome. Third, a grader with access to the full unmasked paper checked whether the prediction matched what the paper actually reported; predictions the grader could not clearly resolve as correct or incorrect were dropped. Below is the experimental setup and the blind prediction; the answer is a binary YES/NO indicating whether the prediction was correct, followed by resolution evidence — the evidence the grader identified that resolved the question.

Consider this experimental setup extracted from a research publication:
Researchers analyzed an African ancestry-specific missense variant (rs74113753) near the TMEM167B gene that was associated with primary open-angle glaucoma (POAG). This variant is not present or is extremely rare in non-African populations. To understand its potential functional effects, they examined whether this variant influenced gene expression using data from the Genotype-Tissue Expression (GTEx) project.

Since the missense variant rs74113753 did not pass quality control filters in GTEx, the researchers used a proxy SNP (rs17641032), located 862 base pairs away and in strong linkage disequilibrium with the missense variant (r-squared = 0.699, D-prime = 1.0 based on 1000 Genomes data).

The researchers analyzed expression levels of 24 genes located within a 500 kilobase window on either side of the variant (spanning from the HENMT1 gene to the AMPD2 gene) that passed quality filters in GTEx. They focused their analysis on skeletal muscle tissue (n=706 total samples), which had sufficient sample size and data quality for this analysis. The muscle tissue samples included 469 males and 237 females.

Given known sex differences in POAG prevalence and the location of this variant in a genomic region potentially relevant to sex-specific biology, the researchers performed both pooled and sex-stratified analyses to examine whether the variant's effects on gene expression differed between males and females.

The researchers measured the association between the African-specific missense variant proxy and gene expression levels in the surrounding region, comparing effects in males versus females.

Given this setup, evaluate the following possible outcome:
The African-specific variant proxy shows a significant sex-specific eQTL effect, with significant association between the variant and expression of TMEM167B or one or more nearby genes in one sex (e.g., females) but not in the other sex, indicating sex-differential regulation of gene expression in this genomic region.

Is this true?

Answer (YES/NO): YES